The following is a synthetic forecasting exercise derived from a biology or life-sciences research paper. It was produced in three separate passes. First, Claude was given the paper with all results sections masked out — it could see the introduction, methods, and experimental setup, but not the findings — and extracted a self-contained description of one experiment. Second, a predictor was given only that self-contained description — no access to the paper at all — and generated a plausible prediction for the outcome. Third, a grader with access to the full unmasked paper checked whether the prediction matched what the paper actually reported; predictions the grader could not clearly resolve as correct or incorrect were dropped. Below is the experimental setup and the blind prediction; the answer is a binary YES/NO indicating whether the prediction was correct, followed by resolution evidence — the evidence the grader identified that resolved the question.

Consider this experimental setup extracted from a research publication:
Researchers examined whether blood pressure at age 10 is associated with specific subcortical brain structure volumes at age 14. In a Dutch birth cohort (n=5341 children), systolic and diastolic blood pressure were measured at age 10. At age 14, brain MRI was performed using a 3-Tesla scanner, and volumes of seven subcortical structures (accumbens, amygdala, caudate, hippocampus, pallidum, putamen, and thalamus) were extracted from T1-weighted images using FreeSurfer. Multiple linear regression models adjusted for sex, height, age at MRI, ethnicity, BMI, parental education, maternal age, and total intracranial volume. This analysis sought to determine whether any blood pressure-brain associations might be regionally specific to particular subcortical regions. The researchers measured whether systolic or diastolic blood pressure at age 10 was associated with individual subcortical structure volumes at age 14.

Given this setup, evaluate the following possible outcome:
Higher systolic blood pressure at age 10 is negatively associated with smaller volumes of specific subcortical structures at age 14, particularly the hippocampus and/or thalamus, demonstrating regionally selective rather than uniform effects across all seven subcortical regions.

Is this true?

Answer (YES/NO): NO